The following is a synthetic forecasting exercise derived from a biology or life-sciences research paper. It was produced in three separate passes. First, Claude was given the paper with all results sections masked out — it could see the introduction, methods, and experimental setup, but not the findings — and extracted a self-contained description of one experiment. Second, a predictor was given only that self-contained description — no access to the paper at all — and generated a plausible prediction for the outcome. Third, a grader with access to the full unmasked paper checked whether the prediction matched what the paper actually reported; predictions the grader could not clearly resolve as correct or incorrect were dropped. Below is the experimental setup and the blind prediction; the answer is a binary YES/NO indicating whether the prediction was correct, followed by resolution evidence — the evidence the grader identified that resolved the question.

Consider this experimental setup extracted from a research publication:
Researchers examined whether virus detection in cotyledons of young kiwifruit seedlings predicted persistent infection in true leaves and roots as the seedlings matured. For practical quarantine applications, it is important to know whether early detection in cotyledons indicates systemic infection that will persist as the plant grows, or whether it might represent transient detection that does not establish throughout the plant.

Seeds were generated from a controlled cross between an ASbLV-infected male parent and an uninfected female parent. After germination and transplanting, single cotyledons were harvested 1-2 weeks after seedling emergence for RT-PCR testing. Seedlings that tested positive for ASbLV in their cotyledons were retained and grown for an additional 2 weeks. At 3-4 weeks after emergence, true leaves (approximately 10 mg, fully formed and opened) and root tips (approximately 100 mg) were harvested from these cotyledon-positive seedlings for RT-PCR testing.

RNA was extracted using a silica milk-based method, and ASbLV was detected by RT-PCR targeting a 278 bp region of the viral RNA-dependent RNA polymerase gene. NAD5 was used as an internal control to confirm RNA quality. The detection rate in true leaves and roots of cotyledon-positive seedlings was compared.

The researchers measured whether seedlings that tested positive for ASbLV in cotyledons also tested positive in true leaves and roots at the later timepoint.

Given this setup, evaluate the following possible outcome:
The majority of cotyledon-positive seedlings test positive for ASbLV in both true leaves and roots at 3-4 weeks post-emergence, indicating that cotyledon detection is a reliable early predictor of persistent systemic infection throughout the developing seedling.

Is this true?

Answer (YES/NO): NO